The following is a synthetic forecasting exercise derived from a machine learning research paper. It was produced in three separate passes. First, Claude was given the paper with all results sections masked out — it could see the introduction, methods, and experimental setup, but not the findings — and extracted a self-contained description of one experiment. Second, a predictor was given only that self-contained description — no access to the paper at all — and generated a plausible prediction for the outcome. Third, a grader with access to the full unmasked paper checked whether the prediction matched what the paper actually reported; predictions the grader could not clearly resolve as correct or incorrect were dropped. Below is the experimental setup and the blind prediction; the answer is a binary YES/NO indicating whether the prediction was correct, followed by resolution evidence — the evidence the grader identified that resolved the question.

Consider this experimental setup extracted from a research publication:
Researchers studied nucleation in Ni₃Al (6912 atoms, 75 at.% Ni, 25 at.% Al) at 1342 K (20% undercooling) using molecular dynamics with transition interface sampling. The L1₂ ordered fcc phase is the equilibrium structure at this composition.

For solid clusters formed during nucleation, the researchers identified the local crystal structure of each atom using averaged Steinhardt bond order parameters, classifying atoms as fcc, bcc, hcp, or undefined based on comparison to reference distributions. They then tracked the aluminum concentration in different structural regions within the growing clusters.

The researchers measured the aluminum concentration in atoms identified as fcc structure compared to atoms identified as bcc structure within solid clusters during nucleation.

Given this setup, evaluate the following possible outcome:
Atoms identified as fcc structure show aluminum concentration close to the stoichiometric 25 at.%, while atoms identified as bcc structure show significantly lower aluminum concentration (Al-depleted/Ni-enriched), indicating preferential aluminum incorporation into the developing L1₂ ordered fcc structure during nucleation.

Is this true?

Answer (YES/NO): NO